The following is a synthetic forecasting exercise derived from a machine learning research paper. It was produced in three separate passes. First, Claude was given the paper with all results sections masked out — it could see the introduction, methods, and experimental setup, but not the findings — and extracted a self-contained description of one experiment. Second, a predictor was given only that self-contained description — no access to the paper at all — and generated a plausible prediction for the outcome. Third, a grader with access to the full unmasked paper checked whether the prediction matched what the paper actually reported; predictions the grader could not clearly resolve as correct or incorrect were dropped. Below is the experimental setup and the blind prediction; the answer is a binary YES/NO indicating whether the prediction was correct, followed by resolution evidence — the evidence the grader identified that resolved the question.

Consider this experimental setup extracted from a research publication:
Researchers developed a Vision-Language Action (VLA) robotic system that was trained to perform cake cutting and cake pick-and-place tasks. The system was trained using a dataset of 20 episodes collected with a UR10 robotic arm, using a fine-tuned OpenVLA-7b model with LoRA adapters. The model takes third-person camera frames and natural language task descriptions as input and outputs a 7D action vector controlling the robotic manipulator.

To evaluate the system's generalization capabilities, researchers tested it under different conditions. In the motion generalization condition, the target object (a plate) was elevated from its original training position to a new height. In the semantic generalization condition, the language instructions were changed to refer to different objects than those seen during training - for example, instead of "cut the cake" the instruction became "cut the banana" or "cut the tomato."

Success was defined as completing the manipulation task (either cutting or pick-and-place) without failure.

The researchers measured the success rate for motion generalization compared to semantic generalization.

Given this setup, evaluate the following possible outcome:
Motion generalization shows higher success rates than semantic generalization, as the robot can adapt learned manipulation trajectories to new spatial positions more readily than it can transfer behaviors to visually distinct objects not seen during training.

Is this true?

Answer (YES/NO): YES